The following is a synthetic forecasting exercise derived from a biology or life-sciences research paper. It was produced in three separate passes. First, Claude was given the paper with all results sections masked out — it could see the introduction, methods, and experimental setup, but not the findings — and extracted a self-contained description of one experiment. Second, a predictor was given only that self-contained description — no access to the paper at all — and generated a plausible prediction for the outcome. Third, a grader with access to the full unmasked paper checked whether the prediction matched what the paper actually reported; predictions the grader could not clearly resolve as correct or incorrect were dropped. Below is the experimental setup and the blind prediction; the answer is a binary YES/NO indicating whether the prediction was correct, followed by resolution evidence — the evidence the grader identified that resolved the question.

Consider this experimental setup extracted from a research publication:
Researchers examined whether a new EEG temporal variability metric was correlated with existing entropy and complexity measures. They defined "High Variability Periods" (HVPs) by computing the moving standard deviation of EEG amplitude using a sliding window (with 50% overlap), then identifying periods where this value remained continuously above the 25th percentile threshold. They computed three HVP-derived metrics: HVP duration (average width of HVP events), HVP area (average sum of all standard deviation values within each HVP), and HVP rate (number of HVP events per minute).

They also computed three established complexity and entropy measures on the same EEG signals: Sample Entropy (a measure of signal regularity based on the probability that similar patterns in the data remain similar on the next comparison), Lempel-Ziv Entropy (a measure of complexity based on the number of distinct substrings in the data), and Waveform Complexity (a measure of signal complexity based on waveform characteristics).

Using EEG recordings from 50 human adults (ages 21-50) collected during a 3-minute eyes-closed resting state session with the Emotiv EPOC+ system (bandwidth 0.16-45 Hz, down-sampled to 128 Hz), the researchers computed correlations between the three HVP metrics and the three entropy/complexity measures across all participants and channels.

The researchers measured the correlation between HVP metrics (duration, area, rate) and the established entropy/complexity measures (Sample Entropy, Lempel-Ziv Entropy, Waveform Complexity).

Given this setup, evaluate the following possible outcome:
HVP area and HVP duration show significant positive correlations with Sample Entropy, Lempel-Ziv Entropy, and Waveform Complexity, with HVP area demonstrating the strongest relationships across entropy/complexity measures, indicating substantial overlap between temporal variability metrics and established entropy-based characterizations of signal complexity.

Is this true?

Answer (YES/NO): NO